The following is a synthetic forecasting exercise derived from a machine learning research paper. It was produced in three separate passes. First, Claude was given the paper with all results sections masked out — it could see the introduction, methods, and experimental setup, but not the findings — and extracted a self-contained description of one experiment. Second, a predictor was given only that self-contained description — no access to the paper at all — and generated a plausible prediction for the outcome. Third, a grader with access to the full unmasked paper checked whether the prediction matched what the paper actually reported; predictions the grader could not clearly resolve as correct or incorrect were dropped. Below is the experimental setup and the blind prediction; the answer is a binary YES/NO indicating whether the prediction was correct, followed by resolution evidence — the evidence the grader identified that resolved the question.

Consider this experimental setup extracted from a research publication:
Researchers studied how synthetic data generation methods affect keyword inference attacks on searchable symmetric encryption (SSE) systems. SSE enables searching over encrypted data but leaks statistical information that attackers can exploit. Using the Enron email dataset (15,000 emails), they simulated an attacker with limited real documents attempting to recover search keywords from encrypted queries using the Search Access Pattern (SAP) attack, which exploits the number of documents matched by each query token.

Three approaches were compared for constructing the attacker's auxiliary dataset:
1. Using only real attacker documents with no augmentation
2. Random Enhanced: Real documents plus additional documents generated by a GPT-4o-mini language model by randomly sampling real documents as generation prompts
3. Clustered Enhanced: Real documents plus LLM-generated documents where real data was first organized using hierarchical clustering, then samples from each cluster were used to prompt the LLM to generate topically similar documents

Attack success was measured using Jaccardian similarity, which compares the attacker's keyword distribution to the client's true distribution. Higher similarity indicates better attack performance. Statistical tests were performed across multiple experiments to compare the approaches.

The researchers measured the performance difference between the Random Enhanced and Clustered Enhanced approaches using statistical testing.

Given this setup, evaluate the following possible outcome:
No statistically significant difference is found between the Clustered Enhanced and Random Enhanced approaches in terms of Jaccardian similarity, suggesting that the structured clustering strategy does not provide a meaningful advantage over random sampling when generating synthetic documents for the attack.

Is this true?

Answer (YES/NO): NO